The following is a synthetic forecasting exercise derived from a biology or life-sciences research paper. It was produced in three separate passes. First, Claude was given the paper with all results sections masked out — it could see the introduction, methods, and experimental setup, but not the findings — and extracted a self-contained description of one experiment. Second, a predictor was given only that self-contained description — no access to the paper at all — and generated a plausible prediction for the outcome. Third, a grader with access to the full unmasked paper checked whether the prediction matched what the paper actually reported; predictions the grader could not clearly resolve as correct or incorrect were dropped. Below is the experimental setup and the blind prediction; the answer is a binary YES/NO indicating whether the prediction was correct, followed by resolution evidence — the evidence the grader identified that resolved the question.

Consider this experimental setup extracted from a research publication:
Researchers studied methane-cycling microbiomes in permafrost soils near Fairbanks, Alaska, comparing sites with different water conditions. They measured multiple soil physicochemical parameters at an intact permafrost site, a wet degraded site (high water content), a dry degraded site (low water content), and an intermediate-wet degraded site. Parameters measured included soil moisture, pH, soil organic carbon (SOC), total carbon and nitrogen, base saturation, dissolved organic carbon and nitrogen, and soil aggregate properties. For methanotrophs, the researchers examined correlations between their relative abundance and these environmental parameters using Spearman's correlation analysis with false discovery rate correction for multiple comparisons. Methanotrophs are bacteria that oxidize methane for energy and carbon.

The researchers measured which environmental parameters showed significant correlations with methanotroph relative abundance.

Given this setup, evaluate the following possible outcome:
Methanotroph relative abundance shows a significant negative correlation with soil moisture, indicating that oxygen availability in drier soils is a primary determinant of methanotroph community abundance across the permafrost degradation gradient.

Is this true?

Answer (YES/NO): NO